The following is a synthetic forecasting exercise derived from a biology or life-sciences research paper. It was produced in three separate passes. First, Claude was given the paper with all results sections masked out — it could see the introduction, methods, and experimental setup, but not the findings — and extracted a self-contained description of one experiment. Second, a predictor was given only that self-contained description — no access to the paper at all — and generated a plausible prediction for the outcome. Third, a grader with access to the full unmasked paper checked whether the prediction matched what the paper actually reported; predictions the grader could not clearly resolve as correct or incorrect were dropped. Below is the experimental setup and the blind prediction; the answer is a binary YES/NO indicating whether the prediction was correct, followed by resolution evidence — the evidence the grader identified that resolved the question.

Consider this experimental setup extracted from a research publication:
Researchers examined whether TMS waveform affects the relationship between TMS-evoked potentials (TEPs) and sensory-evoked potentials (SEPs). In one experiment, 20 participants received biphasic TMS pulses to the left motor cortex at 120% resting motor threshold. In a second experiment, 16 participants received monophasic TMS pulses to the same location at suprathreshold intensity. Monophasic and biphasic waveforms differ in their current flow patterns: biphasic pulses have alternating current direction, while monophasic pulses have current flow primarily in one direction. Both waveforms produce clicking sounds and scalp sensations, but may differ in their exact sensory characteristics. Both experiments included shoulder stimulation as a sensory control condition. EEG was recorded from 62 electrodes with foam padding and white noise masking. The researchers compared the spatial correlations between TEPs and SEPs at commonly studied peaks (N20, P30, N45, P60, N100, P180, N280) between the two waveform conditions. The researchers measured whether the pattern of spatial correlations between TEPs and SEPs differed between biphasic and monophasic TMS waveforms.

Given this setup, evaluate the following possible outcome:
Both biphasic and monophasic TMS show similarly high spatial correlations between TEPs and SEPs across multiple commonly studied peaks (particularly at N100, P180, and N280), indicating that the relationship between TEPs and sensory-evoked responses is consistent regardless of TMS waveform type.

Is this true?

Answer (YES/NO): YES